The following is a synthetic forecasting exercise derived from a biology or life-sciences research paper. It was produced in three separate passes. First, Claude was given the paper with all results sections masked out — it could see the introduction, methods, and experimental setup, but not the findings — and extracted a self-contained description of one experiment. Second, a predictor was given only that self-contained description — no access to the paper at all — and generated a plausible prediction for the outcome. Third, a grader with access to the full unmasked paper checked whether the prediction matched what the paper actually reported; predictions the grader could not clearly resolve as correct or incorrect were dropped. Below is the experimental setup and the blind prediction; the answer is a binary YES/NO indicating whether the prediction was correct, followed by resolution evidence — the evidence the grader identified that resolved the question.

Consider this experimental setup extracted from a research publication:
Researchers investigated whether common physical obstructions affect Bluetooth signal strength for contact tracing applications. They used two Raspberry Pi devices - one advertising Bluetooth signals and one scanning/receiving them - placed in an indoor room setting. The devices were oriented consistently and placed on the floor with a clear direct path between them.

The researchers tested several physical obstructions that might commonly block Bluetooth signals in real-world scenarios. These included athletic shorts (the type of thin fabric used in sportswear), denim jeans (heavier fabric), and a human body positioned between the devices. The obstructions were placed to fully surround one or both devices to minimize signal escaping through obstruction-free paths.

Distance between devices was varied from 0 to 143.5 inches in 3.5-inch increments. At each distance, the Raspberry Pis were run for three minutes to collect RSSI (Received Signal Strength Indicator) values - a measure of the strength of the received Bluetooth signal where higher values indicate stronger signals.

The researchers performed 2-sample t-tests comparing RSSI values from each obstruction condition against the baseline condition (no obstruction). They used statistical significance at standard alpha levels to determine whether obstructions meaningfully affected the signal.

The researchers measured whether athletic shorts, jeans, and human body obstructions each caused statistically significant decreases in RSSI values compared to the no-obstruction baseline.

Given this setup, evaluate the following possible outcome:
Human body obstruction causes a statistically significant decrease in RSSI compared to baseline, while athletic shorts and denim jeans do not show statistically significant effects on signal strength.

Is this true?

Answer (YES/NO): YES